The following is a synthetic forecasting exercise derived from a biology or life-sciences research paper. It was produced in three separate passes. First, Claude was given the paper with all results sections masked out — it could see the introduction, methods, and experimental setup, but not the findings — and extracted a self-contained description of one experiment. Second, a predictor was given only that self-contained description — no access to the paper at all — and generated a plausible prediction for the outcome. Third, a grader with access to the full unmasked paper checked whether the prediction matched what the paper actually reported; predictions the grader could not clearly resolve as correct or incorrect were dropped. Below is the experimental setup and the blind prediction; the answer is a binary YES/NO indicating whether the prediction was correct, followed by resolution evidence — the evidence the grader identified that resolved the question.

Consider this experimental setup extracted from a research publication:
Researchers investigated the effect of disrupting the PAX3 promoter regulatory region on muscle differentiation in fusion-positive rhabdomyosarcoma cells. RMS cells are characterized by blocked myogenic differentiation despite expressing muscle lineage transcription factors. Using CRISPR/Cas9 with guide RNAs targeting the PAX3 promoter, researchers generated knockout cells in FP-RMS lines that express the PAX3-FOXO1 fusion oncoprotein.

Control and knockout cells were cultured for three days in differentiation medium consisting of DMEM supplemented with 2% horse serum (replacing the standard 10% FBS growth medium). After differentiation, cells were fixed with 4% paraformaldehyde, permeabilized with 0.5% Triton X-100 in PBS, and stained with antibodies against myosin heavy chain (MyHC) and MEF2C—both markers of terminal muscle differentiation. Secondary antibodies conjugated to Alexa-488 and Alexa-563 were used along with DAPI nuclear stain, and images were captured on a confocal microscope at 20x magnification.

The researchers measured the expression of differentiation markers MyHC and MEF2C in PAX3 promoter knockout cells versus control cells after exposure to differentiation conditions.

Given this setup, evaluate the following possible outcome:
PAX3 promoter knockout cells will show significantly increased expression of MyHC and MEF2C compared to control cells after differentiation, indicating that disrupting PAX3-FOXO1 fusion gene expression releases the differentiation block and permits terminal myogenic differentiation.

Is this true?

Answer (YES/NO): NO